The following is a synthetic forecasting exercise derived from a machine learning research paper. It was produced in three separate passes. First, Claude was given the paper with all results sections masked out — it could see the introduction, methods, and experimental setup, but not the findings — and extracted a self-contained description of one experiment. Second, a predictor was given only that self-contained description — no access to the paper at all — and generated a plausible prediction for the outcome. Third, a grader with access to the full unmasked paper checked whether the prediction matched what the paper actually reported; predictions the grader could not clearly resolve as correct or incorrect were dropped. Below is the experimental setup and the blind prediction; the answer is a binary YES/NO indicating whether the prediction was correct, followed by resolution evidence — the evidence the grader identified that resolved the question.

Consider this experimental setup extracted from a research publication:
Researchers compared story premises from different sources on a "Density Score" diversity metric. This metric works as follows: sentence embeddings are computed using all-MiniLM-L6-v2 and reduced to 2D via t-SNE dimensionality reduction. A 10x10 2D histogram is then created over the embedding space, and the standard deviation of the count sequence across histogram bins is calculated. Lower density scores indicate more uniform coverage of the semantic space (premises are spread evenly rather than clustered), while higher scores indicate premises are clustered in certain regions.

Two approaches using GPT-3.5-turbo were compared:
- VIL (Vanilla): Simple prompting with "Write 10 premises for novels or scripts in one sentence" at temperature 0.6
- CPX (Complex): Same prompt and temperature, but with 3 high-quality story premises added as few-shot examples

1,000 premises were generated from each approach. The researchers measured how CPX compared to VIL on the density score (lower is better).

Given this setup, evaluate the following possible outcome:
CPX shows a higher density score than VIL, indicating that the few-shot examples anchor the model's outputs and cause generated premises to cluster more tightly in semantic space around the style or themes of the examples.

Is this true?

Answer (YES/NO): YES